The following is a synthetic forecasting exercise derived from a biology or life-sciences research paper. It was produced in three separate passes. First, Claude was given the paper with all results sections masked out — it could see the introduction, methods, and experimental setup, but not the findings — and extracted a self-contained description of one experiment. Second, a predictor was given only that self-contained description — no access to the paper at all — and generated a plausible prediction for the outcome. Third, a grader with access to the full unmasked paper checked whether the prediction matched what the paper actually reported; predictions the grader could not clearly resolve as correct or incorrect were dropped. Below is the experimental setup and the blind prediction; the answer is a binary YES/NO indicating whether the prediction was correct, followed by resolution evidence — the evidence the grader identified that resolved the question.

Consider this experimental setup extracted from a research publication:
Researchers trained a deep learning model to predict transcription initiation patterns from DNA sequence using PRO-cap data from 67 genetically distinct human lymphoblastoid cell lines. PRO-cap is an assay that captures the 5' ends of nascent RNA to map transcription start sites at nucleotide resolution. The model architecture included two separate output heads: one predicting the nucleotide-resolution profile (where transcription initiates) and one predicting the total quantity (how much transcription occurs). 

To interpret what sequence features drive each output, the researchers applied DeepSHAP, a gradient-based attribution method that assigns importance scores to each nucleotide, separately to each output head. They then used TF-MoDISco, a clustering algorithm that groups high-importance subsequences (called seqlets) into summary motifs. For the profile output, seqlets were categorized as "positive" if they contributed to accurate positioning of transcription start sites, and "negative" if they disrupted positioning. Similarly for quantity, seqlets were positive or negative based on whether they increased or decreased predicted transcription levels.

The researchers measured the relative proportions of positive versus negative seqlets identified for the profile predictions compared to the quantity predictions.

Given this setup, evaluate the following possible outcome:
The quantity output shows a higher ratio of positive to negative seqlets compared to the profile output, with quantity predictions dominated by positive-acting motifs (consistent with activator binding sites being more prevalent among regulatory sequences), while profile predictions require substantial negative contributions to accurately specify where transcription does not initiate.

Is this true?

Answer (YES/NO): YES